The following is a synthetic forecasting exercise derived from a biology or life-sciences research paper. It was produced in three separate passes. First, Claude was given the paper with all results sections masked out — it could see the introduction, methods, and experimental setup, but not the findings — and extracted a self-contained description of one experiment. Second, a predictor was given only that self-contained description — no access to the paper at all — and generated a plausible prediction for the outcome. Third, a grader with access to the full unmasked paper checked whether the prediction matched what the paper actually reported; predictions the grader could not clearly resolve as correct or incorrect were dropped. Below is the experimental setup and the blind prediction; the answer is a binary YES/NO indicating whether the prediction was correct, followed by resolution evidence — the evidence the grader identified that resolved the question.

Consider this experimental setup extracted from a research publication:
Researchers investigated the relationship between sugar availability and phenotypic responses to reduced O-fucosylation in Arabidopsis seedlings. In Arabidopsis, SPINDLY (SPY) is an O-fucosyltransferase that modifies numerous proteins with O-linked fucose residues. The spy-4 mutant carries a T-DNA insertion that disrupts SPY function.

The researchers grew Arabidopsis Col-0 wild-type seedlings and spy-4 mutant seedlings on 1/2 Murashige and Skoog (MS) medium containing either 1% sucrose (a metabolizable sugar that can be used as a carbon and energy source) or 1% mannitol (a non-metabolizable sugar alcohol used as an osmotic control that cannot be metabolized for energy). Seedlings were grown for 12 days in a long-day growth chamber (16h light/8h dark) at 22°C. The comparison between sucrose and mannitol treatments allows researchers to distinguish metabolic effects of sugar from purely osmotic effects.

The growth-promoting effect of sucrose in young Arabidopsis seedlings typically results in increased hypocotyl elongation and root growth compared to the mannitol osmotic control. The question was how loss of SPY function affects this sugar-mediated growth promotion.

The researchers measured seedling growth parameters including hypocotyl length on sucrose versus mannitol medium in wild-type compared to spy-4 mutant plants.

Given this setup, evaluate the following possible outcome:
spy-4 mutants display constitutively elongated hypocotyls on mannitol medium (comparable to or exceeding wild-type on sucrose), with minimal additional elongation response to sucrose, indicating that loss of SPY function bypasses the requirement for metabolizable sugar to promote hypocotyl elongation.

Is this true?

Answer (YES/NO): NO